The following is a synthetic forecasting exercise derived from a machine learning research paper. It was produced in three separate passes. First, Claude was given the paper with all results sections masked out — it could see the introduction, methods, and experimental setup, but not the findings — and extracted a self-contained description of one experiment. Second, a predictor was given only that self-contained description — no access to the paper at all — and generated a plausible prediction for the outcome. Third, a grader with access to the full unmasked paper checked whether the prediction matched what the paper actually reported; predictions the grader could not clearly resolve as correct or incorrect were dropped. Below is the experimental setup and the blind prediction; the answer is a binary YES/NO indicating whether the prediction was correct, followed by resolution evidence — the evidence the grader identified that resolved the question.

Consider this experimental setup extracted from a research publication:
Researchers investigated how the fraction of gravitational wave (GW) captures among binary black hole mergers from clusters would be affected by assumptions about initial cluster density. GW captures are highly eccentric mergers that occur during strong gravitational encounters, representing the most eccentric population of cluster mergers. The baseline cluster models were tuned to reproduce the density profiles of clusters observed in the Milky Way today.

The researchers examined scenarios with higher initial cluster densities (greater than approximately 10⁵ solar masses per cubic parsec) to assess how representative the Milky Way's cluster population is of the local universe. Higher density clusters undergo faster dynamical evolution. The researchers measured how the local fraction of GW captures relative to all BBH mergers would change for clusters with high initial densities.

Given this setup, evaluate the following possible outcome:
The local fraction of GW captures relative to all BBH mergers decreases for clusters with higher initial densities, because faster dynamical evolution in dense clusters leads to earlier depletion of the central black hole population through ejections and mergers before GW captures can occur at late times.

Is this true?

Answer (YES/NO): YES